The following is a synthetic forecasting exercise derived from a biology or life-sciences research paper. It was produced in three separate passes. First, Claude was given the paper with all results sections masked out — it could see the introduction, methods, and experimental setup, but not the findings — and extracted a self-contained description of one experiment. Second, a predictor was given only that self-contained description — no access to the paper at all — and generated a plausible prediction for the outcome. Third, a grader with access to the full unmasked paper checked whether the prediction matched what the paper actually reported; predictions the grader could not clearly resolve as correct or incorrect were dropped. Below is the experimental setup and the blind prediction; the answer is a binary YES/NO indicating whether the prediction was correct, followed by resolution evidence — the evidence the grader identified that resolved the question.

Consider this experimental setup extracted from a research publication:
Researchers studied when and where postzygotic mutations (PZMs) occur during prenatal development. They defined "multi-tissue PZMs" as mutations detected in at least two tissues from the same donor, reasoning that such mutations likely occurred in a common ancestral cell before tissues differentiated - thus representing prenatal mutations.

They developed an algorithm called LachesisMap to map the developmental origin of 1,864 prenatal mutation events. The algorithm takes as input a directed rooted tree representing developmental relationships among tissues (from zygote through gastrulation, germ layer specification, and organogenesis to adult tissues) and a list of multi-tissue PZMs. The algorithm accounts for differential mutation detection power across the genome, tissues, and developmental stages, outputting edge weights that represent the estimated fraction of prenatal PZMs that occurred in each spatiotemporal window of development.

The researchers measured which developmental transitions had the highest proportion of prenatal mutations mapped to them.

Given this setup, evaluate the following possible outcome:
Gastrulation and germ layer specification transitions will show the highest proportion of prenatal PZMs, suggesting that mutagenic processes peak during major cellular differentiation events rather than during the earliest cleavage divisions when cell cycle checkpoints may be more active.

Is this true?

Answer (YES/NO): NO